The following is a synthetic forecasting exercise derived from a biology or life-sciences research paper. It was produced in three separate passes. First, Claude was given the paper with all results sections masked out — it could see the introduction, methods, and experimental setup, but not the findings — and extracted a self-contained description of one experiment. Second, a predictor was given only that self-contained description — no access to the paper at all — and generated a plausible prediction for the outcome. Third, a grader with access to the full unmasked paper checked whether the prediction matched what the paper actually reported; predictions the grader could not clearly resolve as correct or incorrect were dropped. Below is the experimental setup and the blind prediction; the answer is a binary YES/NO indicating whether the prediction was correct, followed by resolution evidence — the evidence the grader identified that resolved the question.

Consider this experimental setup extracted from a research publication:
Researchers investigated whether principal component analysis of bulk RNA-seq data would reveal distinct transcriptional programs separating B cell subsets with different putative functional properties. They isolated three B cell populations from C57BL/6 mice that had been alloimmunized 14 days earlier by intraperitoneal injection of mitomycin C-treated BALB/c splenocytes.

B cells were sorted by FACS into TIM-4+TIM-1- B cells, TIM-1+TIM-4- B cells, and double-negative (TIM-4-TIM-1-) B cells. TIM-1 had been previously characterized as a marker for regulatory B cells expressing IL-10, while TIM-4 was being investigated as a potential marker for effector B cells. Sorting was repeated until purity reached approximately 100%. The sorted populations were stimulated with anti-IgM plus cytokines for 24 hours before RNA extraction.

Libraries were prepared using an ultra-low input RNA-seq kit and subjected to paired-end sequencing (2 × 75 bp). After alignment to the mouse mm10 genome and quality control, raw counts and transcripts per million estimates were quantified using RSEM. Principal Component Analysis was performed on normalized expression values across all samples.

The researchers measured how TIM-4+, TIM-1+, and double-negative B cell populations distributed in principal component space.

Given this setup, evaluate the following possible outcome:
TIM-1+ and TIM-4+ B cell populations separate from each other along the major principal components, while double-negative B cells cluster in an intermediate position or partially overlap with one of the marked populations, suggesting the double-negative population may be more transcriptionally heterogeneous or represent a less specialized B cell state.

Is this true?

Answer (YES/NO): NO